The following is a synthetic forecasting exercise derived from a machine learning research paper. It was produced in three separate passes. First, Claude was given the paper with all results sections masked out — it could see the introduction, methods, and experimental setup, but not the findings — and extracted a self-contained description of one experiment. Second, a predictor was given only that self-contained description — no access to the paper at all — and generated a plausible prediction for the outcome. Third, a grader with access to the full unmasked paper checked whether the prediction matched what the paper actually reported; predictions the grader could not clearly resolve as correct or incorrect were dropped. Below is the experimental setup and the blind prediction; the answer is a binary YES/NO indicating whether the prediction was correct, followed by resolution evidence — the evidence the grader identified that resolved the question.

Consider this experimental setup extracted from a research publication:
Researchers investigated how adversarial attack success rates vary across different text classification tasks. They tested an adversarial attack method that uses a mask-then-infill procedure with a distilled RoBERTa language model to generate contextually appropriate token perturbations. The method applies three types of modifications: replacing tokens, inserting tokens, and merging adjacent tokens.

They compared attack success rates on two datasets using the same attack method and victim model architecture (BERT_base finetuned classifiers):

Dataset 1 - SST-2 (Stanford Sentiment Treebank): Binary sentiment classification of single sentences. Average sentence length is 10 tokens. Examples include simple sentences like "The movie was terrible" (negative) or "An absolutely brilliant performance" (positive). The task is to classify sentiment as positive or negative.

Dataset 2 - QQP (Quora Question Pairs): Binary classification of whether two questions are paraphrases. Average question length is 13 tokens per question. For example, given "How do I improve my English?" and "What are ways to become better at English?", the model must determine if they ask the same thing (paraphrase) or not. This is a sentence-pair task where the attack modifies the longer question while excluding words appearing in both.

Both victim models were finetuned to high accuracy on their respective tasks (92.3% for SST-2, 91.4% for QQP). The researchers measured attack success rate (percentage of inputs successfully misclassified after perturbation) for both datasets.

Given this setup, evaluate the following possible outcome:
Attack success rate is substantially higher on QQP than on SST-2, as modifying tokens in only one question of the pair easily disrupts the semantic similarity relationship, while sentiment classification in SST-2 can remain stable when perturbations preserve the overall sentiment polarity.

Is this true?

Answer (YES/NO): NO